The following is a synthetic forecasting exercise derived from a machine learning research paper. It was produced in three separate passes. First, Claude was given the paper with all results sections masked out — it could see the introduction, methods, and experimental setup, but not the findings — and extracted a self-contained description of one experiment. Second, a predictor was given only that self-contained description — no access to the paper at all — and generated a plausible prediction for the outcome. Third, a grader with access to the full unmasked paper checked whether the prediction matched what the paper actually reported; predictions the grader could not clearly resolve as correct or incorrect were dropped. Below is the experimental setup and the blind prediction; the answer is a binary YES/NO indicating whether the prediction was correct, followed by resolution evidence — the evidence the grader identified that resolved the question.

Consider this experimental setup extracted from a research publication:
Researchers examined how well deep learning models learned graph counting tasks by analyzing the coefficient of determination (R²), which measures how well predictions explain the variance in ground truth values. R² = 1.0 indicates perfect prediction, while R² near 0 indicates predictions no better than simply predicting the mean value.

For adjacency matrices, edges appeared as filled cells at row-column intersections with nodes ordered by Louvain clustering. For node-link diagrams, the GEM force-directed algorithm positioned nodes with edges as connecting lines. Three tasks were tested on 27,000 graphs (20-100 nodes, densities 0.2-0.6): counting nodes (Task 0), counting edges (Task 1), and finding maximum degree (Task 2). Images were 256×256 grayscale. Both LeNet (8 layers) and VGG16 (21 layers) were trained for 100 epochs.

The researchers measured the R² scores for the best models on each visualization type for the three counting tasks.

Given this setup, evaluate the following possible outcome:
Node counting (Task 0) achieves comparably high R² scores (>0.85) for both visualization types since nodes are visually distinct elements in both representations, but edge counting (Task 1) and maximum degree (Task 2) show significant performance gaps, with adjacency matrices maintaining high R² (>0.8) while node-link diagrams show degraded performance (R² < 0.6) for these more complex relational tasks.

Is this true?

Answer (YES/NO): NO